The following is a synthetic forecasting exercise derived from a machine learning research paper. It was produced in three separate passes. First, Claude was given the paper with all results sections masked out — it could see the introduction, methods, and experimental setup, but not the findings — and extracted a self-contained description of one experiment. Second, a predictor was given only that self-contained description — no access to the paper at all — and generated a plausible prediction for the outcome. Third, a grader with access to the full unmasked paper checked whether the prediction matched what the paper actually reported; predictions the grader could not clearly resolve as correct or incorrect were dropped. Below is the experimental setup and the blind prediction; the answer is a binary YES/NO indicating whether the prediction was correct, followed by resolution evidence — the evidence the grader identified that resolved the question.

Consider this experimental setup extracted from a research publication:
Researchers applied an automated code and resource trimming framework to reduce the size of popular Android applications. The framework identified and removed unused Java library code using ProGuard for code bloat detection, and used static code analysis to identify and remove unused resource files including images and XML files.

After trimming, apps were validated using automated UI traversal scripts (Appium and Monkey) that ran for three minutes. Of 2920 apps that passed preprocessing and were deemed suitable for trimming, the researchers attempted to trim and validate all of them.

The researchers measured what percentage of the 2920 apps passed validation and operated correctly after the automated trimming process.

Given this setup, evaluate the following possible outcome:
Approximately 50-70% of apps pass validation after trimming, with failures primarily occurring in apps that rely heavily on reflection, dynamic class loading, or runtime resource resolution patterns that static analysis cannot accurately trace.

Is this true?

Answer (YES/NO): NO